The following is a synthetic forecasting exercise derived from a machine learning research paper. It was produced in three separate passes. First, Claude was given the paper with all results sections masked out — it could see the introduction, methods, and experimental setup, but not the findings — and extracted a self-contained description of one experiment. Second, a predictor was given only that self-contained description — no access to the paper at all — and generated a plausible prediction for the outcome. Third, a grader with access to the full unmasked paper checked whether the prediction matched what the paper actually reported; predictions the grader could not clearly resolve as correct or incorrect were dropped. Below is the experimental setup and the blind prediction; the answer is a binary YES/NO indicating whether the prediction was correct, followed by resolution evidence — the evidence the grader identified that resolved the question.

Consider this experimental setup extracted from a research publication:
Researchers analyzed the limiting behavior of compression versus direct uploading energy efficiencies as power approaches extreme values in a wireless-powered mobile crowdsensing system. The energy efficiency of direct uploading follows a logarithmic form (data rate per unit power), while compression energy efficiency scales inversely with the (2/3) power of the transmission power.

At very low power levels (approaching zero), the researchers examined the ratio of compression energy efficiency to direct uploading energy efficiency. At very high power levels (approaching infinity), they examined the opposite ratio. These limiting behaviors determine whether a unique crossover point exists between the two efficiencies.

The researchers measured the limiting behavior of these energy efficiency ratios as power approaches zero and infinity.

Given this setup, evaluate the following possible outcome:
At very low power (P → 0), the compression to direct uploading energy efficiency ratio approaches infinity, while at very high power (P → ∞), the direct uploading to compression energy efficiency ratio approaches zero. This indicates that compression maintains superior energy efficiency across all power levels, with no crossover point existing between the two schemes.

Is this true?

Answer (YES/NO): NO